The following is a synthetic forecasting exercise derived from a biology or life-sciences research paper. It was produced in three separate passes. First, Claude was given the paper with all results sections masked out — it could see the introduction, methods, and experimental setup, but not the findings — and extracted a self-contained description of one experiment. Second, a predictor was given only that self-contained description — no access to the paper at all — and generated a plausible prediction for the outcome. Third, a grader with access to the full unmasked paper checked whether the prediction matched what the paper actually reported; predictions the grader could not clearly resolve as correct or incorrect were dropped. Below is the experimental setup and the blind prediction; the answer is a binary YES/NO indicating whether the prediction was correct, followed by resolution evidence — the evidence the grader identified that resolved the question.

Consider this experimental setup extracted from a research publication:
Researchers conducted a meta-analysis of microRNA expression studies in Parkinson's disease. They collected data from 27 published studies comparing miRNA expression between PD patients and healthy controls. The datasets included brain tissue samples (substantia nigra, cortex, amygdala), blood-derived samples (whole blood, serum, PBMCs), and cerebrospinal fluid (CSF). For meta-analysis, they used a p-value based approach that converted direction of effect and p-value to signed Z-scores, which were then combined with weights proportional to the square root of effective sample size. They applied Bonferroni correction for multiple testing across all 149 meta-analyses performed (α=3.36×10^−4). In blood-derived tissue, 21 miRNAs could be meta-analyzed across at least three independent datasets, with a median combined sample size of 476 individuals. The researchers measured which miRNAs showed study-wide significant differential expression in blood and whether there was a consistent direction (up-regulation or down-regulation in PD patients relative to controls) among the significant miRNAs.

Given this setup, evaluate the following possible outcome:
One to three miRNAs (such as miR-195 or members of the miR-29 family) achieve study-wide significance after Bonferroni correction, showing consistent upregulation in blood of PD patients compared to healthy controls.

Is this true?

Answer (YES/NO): NO